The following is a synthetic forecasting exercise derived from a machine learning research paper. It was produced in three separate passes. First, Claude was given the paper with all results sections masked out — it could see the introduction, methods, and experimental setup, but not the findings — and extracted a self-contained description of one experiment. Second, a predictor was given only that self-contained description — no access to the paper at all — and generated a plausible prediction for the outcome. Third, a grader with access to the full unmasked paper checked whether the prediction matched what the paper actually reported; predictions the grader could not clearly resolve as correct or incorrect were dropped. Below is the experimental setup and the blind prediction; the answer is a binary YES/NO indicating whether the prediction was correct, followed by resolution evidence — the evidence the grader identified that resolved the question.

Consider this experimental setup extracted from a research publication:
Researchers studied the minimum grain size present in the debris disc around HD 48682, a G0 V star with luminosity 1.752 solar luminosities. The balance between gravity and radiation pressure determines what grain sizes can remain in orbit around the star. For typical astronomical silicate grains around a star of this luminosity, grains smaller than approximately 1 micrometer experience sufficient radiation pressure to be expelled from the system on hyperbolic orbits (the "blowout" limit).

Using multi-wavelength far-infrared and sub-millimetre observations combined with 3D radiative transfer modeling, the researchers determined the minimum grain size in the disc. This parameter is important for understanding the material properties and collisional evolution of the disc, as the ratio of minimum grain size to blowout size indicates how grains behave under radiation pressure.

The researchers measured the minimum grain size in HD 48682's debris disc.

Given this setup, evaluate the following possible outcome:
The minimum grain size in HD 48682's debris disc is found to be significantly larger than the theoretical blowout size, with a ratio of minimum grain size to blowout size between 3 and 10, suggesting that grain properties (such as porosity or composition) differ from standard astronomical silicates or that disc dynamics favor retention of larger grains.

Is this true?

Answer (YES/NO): NO